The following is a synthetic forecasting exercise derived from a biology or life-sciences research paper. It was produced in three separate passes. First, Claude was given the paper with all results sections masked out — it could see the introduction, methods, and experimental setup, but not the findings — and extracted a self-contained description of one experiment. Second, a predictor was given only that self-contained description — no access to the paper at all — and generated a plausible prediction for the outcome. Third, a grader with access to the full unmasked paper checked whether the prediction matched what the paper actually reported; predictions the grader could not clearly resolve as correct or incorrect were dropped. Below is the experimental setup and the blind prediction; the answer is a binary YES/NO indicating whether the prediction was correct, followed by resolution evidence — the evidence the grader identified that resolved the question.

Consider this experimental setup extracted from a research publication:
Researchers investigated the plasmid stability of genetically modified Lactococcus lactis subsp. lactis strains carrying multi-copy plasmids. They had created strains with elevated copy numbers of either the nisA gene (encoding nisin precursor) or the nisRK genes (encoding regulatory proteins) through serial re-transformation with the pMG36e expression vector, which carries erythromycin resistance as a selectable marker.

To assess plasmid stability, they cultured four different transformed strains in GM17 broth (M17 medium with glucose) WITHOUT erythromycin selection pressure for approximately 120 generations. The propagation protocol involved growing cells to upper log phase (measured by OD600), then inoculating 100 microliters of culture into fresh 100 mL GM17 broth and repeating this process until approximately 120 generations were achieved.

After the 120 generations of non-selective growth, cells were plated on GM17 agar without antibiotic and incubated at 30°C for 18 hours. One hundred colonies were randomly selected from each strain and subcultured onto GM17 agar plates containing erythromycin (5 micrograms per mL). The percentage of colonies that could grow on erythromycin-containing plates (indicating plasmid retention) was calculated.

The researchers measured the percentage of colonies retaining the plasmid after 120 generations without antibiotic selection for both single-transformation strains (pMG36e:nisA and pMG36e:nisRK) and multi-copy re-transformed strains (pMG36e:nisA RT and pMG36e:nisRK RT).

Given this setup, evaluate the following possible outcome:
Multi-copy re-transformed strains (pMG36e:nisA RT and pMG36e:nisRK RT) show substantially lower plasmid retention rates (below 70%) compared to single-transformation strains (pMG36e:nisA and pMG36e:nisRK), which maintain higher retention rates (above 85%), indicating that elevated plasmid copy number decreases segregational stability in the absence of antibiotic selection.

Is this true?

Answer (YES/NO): NO